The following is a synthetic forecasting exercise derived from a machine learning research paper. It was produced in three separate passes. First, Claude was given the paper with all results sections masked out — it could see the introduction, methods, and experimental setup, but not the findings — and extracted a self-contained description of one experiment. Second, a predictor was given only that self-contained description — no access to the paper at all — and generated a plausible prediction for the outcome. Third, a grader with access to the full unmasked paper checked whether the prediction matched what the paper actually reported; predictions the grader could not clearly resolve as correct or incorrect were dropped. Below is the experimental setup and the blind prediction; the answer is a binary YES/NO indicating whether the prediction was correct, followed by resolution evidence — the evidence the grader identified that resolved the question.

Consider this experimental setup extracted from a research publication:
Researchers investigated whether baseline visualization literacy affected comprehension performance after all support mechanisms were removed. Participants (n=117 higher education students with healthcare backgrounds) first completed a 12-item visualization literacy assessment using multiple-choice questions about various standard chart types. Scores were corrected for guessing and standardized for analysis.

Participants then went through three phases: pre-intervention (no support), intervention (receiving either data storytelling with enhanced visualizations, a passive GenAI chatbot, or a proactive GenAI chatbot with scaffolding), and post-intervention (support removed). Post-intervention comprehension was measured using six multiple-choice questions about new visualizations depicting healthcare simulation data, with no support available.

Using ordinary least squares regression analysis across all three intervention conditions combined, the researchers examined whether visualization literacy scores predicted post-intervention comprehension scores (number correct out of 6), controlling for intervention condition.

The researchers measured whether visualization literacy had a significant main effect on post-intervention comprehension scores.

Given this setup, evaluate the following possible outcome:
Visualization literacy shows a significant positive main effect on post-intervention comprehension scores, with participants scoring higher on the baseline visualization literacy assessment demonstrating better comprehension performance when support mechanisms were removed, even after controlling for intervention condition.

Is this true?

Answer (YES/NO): YES